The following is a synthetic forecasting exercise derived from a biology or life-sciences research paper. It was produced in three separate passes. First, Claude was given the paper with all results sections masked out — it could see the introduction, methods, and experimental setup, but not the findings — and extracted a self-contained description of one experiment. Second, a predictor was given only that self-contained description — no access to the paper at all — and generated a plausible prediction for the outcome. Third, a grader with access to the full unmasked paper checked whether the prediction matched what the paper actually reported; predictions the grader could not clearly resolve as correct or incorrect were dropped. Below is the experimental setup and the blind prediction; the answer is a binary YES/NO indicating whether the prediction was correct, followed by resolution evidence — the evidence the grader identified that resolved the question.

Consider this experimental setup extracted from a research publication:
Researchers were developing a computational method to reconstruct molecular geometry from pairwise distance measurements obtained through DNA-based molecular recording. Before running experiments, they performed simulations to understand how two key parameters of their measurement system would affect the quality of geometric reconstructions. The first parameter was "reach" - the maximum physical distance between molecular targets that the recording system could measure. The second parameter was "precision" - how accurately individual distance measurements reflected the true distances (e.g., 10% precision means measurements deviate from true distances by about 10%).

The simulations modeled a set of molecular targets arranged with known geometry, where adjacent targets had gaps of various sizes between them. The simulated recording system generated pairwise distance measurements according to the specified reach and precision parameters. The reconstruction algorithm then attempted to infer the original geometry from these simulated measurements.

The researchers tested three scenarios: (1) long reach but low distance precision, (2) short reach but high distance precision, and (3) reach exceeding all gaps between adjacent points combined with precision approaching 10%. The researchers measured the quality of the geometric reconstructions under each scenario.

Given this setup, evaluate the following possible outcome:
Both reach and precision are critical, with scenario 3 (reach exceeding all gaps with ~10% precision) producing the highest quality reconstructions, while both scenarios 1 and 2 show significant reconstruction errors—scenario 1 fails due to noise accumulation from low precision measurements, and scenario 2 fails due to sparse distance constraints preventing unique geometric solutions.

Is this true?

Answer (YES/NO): YES